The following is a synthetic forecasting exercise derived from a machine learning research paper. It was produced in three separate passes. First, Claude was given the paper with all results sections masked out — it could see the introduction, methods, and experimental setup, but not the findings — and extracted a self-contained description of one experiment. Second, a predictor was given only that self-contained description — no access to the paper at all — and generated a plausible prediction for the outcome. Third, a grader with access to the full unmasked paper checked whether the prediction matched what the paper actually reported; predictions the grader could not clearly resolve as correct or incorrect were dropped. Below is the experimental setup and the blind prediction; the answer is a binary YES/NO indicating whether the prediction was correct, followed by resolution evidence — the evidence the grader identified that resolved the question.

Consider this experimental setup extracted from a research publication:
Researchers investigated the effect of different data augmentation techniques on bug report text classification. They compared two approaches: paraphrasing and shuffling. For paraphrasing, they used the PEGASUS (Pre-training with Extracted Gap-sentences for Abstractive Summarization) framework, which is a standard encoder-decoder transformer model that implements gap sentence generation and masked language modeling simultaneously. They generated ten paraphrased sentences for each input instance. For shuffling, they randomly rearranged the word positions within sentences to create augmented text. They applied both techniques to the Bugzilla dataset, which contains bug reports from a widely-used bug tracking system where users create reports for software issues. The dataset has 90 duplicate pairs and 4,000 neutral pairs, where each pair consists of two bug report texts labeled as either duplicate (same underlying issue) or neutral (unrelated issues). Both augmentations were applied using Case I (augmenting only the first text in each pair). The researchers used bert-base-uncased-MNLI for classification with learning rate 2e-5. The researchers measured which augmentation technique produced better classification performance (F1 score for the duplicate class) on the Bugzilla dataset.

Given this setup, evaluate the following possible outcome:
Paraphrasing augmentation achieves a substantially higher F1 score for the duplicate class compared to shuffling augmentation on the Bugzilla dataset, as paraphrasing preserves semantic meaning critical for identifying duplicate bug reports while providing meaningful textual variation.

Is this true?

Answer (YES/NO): YES